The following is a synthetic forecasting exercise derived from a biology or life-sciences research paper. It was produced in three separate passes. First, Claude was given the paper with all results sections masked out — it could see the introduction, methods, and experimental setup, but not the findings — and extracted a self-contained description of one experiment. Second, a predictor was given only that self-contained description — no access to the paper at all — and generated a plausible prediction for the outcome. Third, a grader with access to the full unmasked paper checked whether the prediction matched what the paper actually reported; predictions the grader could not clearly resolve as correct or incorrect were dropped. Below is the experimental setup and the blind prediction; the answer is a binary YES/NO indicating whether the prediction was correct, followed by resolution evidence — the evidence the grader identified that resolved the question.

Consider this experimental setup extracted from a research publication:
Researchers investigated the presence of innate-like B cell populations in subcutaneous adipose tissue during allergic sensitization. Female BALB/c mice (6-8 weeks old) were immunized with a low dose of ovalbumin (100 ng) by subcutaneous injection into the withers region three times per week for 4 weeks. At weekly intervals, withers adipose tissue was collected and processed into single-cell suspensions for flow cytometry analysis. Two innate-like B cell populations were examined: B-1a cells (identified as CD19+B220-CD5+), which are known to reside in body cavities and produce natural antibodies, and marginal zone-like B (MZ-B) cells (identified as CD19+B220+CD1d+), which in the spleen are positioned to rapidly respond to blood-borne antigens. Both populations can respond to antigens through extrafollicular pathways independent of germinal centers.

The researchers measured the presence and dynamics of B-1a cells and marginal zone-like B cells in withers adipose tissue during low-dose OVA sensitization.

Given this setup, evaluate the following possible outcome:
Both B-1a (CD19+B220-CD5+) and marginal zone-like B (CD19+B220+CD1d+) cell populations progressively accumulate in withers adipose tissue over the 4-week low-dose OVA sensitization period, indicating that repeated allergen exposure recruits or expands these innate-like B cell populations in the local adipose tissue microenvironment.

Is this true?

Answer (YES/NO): NO